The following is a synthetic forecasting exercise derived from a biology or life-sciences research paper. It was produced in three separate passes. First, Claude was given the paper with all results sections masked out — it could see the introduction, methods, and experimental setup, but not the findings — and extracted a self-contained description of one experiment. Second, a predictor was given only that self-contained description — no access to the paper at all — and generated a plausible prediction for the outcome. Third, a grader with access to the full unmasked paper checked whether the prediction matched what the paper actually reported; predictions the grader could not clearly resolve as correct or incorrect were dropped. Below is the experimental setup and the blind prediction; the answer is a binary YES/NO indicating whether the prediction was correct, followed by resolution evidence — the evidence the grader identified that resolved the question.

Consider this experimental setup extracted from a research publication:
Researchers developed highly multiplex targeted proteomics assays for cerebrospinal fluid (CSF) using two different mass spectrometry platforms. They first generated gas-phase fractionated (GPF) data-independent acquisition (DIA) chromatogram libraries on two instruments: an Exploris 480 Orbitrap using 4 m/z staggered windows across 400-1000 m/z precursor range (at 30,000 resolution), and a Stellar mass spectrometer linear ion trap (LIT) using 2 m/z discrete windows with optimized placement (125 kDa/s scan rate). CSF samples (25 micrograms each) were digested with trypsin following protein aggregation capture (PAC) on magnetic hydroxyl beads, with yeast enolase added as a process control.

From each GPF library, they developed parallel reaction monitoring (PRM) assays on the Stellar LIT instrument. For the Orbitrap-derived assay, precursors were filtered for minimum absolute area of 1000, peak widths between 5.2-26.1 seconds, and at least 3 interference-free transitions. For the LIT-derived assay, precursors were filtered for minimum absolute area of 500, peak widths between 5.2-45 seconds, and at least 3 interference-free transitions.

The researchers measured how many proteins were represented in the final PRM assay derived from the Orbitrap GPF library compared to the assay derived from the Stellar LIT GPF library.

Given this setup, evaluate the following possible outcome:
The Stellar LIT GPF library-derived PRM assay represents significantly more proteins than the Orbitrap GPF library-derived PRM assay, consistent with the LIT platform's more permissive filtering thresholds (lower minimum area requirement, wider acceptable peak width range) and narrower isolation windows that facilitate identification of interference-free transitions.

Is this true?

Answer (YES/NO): NO